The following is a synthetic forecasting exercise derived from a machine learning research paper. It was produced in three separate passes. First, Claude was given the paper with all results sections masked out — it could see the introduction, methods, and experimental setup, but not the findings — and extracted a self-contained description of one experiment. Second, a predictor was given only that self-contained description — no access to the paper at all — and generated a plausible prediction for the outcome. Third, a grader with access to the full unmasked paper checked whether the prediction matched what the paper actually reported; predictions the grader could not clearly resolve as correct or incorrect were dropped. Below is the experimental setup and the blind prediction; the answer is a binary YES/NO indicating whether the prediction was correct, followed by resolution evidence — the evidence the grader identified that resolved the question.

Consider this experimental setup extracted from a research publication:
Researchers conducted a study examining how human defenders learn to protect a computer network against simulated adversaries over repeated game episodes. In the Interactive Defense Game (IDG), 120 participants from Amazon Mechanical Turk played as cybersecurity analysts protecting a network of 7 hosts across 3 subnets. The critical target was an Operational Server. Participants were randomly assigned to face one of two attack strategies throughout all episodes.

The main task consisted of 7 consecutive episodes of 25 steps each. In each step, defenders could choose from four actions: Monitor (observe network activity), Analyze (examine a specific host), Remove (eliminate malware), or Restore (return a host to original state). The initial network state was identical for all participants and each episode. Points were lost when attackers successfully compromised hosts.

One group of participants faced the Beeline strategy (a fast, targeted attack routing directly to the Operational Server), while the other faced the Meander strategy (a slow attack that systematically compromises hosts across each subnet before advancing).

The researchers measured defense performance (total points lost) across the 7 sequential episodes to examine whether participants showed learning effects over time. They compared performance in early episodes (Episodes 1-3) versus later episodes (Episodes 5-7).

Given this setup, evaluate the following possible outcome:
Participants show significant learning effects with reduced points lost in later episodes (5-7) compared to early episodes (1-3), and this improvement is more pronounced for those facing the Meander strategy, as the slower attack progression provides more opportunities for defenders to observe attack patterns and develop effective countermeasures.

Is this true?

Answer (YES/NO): NO